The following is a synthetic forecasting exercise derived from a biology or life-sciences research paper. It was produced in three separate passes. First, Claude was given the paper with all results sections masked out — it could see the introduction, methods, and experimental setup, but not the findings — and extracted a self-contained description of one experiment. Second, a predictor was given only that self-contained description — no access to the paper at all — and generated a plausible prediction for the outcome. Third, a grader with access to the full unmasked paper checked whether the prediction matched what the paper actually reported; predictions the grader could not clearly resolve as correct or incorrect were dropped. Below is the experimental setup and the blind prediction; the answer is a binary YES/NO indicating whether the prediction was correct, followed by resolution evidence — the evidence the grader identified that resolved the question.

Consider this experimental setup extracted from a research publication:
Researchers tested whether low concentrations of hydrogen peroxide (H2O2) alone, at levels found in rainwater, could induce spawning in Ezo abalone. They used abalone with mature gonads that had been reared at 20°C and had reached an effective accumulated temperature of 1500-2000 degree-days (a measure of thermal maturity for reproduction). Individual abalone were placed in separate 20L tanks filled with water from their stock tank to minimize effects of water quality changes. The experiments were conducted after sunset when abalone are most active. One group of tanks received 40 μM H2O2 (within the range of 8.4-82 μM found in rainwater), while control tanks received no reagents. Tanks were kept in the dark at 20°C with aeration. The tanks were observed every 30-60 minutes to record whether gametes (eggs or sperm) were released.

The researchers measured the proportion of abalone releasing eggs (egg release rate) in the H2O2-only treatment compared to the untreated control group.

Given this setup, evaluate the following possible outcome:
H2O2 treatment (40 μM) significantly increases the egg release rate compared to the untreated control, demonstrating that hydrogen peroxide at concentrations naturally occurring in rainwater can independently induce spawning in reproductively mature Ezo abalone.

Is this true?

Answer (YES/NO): NO